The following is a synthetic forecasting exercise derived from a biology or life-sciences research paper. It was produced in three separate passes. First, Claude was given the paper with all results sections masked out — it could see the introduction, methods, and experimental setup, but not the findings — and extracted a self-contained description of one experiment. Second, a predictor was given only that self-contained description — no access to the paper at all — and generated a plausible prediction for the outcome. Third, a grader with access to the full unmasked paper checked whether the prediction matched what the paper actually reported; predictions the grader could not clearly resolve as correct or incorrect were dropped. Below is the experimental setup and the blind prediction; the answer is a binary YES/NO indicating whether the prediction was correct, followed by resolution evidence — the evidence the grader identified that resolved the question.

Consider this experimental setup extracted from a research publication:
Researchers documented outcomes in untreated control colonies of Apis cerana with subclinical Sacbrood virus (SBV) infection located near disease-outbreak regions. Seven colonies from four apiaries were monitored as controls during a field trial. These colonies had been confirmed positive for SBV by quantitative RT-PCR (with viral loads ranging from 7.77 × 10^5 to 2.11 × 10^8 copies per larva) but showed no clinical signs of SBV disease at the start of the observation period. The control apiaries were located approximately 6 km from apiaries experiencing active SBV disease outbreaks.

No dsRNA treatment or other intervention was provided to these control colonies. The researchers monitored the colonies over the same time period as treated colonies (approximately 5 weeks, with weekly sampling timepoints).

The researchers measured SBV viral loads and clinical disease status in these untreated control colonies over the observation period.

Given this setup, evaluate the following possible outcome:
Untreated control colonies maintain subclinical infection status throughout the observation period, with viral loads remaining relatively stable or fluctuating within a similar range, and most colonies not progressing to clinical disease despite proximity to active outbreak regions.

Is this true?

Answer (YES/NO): YES